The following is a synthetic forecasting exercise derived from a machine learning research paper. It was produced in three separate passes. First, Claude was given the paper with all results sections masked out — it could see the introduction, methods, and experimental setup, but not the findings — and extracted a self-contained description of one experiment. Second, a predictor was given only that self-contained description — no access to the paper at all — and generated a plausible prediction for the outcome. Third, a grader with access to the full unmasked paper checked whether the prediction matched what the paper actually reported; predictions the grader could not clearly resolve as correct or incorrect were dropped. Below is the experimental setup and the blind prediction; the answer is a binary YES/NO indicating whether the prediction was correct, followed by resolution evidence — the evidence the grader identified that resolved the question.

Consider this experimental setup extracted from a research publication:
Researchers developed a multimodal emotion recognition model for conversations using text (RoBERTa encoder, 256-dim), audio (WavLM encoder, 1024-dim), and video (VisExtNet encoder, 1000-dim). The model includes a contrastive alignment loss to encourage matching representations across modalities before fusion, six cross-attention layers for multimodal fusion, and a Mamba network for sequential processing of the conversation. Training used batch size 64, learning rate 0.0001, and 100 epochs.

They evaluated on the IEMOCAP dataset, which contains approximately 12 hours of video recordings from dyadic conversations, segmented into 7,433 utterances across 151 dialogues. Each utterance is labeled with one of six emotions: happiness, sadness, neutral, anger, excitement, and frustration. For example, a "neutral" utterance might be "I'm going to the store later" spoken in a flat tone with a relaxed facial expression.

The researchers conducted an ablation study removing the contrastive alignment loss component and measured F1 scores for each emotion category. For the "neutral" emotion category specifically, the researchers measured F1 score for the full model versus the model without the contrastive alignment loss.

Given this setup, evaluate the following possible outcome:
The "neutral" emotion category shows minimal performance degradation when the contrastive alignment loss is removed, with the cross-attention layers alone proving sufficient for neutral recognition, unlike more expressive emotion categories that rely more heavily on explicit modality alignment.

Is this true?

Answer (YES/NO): NO